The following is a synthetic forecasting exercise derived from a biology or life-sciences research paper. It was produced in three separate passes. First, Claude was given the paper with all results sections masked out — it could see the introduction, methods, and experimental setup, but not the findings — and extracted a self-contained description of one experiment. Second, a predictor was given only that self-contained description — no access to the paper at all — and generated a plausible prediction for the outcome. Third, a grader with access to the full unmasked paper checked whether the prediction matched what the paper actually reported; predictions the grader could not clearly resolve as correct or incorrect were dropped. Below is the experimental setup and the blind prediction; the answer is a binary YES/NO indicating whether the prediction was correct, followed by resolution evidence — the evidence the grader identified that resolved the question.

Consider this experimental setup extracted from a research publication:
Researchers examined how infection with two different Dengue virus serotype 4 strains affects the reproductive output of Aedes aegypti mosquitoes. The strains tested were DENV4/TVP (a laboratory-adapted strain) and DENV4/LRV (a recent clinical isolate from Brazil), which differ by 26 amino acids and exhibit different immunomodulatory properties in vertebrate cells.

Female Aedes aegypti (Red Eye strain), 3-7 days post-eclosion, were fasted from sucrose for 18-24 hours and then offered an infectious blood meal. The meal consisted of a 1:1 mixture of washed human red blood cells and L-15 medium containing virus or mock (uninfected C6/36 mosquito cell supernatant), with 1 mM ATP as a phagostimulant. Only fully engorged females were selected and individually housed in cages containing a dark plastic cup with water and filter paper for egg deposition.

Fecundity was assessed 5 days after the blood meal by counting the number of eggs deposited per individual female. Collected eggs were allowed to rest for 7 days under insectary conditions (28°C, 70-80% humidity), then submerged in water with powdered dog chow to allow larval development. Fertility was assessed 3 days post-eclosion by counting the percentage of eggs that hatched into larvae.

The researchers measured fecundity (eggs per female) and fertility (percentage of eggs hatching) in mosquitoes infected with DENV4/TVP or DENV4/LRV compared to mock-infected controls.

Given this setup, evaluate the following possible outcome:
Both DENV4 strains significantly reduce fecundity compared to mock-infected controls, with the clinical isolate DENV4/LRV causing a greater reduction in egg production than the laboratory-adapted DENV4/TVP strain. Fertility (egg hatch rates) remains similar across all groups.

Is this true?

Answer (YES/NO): NO